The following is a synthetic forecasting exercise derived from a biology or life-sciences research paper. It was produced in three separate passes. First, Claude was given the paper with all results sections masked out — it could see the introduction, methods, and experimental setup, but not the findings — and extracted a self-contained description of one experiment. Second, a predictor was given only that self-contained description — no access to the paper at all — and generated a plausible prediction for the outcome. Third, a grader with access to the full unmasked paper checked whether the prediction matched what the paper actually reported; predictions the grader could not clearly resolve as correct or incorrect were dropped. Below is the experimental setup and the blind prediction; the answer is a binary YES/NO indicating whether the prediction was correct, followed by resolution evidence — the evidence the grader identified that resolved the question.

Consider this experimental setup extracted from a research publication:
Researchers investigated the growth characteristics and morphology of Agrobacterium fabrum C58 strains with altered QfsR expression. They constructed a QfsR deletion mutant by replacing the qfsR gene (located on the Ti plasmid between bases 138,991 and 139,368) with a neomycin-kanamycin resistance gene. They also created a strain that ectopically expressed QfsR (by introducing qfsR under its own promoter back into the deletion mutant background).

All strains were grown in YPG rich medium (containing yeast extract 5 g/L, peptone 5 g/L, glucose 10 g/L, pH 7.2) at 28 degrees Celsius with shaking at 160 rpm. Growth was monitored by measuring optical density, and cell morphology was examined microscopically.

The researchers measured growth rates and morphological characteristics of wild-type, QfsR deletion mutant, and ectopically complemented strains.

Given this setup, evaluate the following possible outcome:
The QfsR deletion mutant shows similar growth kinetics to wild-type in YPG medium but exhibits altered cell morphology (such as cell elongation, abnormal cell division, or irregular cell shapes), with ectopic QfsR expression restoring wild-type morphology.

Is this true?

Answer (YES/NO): NO